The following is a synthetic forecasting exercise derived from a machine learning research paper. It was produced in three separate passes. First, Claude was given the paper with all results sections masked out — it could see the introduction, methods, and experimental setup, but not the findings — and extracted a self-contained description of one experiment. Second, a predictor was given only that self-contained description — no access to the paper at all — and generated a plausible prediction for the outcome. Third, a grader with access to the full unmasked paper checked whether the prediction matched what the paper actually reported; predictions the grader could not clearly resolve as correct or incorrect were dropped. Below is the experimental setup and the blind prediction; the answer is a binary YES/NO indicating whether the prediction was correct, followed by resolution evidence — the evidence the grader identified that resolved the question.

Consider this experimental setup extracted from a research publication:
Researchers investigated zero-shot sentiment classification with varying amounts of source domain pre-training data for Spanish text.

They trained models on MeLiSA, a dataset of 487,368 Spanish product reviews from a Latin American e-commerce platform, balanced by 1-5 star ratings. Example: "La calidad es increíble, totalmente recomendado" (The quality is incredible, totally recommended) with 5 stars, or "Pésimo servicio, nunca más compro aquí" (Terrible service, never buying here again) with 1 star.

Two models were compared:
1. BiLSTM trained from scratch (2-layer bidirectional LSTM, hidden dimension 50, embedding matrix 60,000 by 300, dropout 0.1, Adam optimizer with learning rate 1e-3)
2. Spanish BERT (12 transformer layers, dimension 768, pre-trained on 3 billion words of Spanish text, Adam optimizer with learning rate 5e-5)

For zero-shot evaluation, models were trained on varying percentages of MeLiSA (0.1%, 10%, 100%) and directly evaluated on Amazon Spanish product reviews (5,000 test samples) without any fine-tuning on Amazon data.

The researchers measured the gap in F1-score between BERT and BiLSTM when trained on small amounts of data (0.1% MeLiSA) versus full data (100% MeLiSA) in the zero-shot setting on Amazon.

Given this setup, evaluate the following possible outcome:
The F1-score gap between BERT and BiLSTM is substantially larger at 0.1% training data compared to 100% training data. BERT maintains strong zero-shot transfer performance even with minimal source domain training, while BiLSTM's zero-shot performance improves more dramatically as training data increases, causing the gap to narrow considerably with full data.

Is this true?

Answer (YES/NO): YES